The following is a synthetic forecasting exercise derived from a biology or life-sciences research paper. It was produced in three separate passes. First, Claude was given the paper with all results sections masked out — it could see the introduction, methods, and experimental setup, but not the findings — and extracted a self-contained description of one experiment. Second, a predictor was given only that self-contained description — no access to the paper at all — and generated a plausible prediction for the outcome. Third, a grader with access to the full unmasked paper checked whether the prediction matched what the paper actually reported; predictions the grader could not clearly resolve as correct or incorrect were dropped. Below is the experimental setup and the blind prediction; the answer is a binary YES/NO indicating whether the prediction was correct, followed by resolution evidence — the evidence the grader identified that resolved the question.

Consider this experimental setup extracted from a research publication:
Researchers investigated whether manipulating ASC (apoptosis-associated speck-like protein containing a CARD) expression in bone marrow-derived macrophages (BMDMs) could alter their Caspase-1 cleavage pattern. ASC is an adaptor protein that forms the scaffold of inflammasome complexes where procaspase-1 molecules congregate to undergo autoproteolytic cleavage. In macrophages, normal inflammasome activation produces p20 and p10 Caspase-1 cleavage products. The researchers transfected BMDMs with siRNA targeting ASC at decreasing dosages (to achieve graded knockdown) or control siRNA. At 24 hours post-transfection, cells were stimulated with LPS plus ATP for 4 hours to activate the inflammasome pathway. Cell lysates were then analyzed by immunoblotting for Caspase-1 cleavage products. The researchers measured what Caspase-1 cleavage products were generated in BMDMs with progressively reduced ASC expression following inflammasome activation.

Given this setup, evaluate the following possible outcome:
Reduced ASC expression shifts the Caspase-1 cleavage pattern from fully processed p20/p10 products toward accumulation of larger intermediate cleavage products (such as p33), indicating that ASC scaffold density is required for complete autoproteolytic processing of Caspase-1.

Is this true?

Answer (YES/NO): YES